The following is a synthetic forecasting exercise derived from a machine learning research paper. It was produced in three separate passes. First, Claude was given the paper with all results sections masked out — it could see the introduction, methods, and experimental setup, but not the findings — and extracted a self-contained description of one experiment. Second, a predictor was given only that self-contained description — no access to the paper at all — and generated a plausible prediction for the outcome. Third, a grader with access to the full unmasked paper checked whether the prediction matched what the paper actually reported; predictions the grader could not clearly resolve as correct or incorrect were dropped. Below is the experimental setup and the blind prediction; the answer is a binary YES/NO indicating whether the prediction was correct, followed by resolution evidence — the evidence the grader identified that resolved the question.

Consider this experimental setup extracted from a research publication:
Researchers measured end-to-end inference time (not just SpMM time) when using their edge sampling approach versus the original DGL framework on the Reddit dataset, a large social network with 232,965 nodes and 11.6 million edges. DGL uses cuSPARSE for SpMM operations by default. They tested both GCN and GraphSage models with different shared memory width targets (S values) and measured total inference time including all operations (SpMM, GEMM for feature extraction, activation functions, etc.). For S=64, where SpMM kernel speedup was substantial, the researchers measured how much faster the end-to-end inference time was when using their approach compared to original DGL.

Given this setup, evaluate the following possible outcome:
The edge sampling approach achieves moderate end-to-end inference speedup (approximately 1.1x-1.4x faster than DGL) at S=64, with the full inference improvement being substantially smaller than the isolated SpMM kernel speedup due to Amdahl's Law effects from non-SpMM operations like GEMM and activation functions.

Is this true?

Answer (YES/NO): NO